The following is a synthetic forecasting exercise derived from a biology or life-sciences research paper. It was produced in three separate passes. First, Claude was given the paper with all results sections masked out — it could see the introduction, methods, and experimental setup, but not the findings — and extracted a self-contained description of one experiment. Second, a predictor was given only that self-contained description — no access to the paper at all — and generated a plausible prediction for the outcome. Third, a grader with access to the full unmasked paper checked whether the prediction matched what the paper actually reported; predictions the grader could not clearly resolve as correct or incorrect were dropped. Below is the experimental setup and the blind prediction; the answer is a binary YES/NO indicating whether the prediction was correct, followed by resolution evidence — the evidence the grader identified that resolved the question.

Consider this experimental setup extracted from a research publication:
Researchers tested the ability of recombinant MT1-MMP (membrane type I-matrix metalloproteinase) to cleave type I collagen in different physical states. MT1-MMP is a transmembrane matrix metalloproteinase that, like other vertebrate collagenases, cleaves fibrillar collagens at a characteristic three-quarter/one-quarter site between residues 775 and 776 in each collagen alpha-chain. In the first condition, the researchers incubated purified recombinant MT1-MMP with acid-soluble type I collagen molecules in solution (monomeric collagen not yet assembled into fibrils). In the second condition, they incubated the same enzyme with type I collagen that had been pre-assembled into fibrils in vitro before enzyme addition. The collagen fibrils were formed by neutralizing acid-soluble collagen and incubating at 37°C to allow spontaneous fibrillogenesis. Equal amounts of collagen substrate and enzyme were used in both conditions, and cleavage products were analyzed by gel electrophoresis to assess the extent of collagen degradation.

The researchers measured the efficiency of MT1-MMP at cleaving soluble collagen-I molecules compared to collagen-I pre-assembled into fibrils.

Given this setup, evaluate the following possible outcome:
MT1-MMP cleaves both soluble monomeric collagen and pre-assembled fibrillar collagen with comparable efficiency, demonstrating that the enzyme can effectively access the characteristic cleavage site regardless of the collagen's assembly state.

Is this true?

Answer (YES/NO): NO